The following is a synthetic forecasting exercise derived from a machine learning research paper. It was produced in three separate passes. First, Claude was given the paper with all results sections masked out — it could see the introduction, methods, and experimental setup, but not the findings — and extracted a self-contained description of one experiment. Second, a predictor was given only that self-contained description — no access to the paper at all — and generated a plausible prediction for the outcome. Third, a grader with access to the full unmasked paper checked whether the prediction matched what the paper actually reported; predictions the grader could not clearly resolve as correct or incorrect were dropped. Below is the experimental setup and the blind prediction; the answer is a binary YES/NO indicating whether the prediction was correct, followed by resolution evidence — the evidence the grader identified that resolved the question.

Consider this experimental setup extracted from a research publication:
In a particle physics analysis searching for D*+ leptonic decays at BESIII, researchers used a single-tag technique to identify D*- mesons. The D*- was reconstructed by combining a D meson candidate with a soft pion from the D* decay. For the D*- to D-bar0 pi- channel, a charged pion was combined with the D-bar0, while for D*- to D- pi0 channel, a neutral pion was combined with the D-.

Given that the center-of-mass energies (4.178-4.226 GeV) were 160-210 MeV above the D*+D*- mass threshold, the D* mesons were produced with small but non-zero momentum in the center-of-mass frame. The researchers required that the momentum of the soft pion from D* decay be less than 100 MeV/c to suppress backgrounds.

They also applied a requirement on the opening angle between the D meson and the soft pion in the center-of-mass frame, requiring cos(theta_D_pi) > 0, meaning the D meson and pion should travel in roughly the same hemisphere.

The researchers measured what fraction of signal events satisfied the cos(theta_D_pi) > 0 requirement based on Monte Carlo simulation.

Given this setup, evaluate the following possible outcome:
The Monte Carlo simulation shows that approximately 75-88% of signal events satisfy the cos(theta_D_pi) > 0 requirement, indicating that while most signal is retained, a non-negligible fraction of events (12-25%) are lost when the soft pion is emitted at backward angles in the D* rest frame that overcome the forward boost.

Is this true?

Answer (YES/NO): NO